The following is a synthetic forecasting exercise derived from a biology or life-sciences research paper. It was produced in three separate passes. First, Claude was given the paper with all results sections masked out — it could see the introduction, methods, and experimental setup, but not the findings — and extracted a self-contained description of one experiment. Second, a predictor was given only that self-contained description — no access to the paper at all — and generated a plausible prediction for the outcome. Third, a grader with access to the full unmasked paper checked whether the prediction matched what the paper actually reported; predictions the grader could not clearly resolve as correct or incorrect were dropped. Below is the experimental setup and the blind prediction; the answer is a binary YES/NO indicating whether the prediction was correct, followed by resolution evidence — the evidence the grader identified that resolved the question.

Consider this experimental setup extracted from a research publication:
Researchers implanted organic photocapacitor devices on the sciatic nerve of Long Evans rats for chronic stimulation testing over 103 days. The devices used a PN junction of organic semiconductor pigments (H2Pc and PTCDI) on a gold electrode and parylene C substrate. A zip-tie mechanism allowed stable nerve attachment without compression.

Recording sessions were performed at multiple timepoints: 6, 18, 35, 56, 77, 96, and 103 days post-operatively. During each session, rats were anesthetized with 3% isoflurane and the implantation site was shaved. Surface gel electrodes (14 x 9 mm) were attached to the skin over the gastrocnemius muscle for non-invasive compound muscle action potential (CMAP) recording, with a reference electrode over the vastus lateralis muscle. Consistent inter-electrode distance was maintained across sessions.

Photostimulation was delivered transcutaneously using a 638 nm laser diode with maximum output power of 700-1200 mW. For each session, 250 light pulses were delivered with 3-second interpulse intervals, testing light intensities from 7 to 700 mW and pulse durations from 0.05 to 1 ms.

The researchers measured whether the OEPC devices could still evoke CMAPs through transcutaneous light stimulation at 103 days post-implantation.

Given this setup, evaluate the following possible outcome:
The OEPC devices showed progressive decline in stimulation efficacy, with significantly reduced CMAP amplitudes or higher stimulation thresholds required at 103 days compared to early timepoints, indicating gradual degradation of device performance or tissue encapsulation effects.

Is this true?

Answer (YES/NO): NO